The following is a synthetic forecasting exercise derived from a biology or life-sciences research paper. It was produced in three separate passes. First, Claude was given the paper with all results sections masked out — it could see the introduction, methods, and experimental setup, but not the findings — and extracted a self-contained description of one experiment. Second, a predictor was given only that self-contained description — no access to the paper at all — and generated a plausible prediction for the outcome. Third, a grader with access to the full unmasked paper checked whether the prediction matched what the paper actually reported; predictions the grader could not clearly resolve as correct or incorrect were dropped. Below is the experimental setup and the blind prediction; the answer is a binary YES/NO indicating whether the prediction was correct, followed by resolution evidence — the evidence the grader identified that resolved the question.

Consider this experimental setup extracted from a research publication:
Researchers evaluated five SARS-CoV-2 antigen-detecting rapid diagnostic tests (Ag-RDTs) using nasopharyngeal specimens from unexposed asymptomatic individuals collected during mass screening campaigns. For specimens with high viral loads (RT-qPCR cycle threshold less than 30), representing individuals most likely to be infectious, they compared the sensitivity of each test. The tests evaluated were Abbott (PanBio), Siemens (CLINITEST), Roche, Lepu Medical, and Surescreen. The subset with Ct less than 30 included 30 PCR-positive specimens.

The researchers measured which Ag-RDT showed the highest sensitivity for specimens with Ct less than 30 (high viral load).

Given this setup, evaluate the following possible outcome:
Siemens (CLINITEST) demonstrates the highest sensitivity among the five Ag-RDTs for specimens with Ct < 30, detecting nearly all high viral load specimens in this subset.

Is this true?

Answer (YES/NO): NO